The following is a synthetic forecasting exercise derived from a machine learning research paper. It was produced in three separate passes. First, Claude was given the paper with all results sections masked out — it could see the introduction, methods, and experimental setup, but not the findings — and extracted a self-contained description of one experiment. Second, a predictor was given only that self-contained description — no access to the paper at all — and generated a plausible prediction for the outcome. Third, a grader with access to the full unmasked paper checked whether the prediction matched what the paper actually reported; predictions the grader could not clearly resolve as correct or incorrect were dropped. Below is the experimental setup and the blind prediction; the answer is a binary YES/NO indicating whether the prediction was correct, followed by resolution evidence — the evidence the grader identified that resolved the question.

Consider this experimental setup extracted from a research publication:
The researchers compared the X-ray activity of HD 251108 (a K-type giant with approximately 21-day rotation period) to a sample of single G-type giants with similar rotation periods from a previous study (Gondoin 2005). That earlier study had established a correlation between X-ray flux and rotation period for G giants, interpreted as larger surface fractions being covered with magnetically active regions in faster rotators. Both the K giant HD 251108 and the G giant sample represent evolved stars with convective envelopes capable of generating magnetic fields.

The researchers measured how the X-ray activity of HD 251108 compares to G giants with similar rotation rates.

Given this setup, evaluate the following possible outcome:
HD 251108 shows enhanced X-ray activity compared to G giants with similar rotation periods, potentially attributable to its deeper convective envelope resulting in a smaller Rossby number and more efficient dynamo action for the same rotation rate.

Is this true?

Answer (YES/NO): YES